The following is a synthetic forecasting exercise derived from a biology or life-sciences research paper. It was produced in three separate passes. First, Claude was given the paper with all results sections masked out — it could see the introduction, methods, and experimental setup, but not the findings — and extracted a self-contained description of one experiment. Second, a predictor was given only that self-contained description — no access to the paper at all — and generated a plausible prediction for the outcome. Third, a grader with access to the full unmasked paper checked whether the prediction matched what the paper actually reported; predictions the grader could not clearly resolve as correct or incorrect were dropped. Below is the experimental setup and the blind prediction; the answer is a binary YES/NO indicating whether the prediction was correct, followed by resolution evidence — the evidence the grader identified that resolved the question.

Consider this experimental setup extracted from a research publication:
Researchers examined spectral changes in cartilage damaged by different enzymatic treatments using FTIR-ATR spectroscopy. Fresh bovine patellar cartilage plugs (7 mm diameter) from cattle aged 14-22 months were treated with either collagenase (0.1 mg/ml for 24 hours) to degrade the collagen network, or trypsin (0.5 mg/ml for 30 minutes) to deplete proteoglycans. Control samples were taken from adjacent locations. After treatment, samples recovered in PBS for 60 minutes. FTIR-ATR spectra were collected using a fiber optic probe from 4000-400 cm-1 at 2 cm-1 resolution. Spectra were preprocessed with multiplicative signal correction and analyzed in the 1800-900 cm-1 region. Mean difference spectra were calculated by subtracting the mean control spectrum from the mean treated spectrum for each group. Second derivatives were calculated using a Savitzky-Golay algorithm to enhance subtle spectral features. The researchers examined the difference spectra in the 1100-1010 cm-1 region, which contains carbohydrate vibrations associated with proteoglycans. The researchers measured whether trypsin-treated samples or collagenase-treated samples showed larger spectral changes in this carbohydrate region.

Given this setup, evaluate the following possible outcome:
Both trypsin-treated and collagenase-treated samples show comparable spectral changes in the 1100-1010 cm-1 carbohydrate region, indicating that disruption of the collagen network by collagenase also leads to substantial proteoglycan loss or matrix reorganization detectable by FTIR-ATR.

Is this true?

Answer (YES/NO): NO